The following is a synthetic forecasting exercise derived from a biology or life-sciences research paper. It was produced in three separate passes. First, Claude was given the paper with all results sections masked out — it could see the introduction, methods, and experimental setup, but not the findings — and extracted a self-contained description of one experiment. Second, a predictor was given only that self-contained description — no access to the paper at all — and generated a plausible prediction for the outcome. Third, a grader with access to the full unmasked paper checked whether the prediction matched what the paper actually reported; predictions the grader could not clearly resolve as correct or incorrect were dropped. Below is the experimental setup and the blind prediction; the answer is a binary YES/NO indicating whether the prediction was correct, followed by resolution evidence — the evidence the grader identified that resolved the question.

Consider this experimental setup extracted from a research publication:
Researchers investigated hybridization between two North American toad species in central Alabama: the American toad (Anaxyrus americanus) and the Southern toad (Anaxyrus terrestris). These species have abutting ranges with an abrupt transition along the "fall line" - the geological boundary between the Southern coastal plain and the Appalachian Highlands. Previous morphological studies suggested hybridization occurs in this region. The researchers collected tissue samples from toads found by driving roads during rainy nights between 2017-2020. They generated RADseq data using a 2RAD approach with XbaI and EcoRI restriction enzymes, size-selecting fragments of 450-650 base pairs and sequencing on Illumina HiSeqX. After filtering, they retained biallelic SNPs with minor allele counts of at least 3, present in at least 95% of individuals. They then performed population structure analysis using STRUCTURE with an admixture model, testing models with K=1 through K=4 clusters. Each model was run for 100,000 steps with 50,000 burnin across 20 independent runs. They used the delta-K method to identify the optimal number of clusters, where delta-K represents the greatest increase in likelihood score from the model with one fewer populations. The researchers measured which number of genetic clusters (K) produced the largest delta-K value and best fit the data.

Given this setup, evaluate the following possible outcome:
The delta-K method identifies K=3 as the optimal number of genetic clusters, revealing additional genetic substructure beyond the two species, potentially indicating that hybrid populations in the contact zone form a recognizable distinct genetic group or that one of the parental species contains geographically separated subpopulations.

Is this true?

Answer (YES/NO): NO